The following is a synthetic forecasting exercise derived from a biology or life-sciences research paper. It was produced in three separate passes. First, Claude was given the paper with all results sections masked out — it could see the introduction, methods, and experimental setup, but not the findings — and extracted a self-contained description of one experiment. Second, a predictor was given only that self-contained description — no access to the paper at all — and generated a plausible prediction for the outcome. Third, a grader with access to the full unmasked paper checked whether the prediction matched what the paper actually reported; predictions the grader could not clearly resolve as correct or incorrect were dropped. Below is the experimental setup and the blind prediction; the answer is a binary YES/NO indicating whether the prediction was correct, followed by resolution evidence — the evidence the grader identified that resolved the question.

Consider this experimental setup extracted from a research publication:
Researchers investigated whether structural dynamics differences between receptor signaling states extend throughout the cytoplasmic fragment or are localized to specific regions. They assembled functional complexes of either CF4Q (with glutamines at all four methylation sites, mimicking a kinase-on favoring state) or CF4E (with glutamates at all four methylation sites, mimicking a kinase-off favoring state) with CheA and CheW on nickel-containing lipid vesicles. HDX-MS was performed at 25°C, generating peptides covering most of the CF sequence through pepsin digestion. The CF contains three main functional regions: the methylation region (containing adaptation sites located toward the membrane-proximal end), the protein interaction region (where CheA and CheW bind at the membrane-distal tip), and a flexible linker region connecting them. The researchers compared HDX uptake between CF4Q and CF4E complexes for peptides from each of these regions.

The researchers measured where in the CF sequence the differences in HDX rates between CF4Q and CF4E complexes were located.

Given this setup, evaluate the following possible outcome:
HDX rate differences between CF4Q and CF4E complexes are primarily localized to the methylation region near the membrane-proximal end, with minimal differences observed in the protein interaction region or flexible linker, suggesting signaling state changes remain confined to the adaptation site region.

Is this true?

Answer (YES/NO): NO